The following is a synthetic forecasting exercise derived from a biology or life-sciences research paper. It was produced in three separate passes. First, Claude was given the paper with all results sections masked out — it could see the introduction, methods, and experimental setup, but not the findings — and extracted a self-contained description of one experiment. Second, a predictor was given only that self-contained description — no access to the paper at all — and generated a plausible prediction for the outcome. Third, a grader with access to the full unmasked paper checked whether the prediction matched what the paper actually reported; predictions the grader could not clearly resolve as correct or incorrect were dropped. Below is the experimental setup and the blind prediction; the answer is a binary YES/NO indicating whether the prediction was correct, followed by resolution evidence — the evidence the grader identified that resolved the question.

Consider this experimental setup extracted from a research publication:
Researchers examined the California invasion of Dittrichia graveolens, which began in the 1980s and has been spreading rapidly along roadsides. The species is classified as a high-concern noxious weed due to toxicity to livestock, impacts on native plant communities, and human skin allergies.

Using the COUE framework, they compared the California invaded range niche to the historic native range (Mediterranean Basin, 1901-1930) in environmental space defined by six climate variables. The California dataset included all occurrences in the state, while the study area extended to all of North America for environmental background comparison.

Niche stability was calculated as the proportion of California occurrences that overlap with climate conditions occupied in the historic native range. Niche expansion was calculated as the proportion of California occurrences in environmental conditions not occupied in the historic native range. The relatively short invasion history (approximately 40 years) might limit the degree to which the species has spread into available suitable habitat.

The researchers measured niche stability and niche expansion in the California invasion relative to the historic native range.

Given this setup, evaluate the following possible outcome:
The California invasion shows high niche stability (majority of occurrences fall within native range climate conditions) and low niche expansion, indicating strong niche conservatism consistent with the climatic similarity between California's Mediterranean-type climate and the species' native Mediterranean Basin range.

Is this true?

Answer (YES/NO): YES